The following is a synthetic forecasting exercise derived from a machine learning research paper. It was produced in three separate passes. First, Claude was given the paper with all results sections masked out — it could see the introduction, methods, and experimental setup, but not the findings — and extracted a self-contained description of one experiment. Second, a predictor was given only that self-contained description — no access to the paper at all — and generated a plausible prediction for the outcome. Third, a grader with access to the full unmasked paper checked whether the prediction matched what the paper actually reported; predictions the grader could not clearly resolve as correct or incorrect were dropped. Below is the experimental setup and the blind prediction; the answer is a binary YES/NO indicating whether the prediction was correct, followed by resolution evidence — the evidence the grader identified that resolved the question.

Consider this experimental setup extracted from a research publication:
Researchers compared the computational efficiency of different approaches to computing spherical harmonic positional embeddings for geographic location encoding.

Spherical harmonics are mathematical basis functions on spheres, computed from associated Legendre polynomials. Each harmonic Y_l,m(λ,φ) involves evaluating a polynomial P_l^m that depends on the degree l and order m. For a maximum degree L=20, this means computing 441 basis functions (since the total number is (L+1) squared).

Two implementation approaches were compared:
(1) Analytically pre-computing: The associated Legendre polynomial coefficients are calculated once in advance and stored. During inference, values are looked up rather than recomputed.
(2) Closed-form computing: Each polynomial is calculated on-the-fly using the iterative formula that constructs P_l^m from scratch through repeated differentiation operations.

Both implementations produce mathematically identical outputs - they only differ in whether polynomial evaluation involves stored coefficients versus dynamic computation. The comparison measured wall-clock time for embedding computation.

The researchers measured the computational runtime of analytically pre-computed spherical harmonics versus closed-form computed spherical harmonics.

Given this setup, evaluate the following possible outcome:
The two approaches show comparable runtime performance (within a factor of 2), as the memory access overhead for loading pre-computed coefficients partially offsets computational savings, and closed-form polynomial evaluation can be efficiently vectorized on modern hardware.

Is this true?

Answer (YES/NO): NO